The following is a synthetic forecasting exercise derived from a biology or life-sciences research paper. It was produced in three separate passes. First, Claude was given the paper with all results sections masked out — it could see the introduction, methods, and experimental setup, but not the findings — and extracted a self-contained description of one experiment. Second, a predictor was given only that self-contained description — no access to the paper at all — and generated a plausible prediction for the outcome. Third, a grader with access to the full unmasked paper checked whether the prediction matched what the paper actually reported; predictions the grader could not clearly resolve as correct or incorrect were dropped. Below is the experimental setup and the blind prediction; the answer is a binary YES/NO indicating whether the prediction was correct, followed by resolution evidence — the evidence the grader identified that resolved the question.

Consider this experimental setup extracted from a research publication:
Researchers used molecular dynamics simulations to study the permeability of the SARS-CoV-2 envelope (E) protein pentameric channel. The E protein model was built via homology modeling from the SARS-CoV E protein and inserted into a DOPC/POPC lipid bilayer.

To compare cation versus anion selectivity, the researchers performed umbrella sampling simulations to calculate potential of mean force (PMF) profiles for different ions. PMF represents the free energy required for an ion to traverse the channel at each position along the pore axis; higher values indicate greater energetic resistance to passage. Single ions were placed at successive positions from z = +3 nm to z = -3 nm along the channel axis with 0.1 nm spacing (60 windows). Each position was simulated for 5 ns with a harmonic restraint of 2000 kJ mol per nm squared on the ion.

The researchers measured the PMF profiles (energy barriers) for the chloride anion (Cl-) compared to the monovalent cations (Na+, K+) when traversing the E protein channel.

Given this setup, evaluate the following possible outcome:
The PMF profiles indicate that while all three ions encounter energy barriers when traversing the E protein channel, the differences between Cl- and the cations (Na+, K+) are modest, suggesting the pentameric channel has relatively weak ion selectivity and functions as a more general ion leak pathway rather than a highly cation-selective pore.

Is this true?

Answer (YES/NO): NO